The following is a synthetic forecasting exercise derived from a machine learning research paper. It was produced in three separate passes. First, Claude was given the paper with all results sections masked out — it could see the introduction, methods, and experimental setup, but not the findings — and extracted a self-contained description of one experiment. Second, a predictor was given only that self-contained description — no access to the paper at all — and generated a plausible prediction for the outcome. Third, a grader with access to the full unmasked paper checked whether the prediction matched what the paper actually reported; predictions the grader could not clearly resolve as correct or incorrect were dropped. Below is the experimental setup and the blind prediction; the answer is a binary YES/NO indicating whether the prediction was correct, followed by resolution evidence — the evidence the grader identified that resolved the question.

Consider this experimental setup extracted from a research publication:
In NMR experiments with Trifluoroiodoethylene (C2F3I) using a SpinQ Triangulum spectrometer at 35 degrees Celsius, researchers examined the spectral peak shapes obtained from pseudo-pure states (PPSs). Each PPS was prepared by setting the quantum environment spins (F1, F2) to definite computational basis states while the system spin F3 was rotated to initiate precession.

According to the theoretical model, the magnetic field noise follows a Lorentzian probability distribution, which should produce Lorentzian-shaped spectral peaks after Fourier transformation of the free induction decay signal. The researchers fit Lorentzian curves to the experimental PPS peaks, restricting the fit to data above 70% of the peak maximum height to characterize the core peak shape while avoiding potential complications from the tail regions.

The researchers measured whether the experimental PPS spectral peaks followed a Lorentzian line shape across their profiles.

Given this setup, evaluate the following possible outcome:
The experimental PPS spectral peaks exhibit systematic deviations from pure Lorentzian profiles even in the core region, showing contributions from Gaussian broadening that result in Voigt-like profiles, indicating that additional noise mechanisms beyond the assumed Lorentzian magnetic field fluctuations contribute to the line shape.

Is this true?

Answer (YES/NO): NO